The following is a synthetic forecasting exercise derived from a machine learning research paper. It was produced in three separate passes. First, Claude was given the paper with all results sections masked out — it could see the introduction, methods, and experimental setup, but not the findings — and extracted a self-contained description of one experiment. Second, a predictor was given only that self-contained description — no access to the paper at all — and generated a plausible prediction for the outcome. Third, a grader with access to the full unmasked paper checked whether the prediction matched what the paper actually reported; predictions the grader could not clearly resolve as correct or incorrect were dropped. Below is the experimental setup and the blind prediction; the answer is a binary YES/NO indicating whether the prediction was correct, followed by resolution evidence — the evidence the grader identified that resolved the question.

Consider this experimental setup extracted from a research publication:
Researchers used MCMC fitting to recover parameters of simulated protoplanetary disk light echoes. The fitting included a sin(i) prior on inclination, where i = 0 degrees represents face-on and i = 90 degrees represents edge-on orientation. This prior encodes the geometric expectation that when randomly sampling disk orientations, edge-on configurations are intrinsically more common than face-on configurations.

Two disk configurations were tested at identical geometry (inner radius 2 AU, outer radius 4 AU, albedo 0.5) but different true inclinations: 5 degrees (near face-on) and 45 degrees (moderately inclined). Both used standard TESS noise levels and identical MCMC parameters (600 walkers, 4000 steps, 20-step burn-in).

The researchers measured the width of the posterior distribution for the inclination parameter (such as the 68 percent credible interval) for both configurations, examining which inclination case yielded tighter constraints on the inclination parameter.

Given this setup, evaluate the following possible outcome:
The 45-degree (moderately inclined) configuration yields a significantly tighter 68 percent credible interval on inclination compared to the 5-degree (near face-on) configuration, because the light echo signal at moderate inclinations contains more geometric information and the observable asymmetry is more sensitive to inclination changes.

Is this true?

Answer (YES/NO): NO